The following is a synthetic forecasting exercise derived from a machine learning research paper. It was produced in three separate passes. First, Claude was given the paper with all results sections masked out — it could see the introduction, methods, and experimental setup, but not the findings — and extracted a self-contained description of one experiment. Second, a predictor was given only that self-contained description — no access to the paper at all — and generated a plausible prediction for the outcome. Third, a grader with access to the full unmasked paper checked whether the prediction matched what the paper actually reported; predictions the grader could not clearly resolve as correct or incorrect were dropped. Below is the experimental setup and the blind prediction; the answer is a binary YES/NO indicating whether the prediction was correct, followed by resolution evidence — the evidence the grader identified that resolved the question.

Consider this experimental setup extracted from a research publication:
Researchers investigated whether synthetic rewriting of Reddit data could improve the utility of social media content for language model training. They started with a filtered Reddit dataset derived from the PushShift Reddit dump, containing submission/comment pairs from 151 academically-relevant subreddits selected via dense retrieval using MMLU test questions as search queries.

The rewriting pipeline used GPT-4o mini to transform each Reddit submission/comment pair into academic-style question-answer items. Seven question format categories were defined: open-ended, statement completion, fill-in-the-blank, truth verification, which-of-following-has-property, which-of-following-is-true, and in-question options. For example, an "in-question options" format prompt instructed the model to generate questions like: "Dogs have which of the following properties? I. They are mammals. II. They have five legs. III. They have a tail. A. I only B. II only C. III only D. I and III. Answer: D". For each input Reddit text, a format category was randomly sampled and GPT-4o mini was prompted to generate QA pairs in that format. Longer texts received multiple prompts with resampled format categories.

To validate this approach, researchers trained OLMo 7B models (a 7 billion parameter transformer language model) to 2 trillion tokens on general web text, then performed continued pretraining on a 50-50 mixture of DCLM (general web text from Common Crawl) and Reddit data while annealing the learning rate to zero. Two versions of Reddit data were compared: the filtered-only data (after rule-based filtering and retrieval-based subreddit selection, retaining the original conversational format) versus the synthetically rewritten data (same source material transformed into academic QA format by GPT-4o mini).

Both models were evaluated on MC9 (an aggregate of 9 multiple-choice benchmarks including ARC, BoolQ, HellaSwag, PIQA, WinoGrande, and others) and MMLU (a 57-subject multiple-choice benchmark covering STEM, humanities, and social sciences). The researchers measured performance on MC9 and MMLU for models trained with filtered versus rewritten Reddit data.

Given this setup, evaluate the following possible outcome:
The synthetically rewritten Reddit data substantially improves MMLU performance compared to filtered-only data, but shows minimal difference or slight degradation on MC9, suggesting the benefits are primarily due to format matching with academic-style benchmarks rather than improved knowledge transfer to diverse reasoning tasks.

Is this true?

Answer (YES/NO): NO